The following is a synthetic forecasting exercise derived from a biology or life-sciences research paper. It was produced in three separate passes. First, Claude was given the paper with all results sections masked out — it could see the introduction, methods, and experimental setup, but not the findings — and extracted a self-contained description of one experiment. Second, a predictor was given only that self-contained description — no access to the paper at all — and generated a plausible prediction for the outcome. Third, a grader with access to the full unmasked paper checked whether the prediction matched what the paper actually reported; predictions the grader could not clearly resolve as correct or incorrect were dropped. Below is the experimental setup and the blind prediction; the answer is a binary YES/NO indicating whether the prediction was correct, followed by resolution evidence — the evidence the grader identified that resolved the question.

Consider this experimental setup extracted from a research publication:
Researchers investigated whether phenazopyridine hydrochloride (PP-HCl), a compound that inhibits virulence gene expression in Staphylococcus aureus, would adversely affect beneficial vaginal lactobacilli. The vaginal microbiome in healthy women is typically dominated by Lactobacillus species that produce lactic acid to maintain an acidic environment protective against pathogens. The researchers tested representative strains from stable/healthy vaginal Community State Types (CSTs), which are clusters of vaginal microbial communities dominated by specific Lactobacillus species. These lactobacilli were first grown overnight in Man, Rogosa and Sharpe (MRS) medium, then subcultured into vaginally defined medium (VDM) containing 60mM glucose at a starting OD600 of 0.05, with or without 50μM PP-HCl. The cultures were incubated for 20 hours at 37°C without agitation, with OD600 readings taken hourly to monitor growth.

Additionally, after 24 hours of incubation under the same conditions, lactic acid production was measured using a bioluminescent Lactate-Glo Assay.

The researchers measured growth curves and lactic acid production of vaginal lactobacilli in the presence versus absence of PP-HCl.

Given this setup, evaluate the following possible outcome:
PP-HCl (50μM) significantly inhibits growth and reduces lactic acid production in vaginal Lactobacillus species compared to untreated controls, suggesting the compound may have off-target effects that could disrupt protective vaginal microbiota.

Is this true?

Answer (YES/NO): NO